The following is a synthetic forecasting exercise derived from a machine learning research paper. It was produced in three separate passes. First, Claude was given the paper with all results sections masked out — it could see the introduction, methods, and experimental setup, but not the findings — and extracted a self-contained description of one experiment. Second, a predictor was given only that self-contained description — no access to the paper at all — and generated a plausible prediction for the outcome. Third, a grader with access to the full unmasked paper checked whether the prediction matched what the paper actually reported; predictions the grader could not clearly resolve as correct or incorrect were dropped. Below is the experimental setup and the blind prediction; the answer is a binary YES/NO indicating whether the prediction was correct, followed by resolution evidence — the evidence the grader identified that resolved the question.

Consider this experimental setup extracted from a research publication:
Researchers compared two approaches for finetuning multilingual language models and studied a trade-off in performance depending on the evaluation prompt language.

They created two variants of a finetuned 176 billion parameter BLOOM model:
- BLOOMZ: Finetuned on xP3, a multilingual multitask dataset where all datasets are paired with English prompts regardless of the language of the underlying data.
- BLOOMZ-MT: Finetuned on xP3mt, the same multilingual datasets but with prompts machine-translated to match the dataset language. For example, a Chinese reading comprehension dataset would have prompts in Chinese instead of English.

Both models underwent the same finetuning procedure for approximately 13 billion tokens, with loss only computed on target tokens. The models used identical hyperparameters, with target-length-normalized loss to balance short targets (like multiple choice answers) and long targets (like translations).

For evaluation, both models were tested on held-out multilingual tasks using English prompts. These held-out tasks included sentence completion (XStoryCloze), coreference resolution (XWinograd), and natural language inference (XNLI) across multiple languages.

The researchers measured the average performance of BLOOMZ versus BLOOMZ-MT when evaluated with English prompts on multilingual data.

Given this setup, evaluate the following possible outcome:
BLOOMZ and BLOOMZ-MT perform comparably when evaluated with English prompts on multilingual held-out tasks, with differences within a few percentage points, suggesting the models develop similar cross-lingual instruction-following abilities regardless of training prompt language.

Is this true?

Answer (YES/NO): NO